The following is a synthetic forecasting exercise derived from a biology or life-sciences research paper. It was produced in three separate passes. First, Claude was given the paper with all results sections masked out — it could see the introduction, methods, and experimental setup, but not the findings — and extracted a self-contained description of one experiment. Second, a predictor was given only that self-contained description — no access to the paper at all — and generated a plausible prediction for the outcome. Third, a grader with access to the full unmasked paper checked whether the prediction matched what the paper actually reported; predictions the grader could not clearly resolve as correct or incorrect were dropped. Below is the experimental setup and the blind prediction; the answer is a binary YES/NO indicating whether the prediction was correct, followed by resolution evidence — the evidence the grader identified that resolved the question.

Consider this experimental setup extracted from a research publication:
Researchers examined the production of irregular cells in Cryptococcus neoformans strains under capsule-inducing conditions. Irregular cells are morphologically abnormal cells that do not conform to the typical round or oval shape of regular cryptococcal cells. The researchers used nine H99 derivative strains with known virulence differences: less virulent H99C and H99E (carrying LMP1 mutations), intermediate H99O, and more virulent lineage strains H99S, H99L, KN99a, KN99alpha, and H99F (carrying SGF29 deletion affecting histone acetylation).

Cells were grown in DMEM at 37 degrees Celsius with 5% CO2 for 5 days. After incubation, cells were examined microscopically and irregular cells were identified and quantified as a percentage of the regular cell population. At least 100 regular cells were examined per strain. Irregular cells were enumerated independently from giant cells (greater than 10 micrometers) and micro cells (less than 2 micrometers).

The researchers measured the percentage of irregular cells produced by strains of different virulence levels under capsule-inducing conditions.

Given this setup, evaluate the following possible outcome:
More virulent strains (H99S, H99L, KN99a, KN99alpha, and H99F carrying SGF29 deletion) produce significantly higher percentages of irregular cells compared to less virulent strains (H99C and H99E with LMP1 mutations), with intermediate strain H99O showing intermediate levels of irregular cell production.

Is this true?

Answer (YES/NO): NO